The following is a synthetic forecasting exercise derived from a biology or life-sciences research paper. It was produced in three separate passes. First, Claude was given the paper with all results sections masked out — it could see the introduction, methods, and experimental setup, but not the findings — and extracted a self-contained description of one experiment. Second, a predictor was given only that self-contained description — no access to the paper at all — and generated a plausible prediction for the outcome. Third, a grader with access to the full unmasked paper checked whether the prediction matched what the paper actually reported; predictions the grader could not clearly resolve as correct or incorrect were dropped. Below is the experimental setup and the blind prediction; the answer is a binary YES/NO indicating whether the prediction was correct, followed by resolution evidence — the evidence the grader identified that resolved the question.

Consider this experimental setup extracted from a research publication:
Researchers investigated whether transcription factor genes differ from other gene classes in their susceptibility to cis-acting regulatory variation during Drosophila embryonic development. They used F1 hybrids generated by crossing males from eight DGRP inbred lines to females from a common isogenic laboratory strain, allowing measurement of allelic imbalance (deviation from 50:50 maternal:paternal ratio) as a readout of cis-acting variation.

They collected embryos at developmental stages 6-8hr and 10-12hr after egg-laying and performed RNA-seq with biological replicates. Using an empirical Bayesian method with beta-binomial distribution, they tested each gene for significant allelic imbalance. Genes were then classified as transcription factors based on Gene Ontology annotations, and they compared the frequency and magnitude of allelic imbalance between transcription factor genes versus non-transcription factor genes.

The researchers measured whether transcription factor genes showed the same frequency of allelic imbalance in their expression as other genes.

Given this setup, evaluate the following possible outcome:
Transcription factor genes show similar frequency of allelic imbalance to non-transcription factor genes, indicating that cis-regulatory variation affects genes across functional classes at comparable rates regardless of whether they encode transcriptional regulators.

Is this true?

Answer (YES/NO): NO